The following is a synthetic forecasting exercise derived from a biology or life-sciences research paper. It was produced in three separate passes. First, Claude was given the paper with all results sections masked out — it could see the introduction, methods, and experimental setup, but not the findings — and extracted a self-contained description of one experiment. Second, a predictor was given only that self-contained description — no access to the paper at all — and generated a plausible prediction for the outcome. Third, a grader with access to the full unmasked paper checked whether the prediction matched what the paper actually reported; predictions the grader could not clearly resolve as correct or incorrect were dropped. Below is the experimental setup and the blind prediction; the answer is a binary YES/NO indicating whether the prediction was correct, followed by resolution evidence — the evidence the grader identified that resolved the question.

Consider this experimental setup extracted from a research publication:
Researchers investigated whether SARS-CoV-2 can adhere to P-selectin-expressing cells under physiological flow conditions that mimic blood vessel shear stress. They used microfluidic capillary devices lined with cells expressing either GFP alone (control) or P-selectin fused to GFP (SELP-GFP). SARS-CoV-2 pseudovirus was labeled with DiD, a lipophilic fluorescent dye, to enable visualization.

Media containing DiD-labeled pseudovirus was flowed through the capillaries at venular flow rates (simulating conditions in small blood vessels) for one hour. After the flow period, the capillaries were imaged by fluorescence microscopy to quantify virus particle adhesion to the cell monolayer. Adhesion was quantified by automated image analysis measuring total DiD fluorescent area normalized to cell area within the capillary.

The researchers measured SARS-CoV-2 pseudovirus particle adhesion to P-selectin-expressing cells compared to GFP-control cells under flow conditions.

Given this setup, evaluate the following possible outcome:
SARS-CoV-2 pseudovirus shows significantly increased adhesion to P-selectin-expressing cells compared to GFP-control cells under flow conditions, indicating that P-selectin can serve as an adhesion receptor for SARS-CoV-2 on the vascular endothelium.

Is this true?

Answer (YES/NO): YES